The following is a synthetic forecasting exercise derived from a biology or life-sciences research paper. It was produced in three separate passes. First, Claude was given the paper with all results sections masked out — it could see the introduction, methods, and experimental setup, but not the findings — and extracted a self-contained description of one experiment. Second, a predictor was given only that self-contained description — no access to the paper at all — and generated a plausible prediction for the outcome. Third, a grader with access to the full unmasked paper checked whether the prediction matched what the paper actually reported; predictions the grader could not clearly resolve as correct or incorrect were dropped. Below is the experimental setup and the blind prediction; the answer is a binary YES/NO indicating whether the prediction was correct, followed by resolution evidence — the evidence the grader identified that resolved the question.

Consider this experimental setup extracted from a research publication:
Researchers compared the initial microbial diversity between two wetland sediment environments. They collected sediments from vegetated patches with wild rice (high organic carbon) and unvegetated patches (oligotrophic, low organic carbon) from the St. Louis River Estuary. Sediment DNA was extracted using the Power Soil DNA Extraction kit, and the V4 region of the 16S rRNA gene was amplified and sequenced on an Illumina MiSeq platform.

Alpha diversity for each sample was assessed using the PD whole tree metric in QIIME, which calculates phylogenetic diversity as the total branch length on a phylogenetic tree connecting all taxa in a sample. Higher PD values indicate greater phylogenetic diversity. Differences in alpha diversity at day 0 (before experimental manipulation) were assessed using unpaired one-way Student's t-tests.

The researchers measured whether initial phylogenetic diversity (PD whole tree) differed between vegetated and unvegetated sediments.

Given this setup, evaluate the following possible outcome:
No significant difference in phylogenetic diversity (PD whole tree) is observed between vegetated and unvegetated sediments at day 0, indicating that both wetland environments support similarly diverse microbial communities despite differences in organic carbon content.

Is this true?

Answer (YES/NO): NO